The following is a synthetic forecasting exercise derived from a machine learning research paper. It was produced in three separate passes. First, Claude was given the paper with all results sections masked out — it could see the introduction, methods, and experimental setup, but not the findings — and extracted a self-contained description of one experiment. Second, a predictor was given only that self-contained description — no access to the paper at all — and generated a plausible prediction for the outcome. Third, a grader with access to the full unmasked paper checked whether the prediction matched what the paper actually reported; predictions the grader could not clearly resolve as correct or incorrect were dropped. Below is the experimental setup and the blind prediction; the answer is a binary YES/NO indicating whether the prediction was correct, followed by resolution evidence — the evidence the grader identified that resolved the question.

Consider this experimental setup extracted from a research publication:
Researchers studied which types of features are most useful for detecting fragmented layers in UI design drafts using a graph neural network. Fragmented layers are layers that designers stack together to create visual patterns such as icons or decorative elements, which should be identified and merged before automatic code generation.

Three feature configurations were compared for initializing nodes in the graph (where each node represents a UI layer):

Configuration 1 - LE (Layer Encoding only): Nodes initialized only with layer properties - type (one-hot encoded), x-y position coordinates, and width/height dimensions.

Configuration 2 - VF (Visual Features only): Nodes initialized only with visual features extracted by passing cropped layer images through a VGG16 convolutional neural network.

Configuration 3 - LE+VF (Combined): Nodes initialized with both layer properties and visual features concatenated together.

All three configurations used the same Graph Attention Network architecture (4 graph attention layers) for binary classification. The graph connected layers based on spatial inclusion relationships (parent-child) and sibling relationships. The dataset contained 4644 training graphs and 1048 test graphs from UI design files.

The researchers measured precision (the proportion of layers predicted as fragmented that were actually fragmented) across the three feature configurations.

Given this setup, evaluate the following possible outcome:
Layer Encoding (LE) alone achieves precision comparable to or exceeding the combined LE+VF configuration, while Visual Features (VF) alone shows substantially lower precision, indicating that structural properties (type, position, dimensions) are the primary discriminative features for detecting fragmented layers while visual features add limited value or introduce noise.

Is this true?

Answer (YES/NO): NO